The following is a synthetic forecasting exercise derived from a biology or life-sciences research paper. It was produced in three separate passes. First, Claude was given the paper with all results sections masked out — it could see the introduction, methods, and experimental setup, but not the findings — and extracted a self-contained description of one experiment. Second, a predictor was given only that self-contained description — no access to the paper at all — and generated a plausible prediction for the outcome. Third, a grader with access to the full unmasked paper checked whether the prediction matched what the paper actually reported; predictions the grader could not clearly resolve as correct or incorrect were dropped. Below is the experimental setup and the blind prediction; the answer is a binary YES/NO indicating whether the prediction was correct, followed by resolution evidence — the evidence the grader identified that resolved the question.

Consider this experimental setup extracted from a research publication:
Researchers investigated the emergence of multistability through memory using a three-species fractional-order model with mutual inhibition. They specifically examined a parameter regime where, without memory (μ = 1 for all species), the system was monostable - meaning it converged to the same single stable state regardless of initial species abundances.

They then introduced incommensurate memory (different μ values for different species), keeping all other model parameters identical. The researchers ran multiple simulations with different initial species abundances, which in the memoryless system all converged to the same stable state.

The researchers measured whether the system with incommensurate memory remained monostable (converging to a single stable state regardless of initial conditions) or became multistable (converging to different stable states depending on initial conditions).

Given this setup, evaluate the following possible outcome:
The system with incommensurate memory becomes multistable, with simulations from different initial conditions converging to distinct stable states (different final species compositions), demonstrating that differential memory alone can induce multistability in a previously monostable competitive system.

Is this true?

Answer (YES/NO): YES